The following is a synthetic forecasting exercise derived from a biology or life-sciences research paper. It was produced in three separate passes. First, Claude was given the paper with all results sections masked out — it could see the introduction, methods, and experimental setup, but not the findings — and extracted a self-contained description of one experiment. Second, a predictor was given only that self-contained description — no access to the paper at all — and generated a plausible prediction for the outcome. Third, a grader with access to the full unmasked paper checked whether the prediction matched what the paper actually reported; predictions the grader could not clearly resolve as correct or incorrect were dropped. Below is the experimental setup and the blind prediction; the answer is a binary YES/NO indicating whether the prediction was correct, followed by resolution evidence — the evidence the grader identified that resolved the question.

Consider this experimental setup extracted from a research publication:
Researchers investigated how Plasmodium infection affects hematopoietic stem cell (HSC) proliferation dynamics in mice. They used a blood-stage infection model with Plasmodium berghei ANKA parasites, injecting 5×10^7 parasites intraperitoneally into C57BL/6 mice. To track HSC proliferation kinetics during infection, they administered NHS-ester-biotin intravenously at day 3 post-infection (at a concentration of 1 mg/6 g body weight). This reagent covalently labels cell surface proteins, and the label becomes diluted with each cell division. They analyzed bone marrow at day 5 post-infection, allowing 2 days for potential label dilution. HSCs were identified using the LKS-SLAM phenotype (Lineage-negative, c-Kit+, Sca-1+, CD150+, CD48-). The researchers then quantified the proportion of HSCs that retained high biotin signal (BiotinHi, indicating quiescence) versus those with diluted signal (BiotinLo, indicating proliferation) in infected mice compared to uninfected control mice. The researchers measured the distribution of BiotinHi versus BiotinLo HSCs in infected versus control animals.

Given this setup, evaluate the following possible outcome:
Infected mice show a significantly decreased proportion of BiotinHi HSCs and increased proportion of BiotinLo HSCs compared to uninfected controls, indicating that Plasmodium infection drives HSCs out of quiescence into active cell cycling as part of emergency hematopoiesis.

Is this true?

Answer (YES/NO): YES